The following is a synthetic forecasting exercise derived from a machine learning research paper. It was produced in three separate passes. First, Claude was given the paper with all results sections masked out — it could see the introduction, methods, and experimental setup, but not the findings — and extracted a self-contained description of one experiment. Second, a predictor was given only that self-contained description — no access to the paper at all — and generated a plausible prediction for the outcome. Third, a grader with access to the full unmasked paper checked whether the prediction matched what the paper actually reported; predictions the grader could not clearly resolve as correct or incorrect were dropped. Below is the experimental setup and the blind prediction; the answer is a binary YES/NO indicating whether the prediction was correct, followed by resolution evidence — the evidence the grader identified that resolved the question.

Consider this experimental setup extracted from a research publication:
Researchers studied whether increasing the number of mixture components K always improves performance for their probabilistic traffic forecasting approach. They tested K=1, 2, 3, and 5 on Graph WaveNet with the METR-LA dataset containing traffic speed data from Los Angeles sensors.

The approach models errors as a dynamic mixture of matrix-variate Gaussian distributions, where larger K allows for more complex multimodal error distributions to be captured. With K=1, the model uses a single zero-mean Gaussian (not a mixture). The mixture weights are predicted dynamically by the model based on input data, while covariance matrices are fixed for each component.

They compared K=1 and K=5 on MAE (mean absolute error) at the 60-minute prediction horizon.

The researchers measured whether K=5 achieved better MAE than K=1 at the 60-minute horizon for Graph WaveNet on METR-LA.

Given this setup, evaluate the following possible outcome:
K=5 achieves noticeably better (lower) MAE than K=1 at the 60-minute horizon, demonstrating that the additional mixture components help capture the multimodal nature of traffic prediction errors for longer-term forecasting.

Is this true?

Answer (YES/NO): NO